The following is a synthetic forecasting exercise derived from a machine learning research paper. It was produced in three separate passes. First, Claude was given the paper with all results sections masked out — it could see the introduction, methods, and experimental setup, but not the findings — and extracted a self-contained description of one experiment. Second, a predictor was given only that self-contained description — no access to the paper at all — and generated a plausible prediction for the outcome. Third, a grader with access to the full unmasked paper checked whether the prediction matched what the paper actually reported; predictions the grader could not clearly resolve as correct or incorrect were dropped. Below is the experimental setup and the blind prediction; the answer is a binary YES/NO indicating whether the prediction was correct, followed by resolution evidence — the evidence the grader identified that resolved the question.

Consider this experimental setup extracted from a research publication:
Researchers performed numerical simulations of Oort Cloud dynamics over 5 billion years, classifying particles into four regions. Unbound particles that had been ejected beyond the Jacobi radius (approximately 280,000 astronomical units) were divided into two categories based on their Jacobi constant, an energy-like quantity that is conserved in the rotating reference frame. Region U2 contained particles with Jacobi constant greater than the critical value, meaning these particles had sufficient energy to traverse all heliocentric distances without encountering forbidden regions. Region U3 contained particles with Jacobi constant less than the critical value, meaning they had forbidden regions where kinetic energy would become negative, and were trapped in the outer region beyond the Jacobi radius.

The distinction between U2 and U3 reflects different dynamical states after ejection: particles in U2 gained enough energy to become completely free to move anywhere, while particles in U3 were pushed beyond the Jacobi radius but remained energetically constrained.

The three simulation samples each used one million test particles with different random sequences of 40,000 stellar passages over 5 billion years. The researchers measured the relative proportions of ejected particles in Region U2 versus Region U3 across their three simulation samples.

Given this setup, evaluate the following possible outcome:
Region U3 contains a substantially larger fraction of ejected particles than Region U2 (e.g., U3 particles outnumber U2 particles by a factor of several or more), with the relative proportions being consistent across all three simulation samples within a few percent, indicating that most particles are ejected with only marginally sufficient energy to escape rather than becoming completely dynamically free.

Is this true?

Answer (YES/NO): NO